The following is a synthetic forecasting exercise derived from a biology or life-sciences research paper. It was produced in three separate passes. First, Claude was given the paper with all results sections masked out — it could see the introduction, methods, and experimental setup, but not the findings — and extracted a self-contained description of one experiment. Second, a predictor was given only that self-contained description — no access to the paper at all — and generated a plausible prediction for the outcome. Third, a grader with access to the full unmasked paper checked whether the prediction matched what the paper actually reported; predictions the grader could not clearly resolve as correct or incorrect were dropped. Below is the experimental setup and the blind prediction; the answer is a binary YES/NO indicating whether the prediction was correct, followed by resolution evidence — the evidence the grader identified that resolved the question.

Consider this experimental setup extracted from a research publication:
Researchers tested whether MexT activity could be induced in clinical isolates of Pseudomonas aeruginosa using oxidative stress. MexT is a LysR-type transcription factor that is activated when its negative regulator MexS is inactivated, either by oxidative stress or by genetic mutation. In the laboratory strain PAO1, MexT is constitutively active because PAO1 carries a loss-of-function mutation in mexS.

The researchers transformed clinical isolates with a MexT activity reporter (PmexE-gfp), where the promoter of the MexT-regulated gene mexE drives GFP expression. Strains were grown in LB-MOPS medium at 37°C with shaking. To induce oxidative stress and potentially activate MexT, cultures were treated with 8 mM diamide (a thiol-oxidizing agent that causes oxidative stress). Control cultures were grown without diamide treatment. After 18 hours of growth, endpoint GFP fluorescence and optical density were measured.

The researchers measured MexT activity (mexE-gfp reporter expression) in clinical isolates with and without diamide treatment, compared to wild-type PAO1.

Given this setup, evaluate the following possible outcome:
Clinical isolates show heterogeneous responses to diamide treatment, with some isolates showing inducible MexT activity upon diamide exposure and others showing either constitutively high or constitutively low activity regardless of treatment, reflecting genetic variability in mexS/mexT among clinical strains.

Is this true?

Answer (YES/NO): NO